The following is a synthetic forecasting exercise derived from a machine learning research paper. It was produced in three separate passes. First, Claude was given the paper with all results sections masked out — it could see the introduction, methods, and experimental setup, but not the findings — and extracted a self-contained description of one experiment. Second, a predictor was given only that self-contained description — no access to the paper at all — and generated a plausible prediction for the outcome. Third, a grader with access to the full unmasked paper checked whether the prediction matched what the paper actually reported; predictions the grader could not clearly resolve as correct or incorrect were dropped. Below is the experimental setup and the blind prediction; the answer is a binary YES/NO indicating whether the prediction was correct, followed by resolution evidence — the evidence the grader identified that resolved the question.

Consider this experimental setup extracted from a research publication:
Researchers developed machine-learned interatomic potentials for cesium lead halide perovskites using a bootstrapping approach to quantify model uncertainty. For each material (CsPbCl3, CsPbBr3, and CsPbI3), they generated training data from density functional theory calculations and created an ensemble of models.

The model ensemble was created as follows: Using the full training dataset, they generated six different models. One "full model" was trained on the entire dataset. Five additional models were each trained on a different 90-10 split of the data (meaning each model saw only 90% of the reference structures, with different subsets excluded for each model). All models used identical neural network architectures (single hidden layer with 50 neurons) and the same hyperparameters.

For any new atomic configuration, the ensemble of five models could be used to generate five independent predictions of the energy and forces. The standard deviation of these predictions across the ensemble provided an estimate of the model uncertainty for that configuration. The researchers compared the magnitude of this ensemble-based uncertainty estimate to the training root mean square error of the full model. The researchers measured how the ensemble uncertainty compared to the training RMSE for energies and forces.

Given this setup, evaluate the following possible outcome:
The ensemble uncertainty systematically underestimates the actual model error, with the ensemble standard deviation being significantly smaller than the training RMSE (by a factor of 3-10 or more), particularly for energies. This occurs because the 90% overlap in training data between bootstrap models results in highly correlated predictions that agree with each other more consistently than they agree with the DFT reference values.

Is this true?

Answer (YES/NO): NO